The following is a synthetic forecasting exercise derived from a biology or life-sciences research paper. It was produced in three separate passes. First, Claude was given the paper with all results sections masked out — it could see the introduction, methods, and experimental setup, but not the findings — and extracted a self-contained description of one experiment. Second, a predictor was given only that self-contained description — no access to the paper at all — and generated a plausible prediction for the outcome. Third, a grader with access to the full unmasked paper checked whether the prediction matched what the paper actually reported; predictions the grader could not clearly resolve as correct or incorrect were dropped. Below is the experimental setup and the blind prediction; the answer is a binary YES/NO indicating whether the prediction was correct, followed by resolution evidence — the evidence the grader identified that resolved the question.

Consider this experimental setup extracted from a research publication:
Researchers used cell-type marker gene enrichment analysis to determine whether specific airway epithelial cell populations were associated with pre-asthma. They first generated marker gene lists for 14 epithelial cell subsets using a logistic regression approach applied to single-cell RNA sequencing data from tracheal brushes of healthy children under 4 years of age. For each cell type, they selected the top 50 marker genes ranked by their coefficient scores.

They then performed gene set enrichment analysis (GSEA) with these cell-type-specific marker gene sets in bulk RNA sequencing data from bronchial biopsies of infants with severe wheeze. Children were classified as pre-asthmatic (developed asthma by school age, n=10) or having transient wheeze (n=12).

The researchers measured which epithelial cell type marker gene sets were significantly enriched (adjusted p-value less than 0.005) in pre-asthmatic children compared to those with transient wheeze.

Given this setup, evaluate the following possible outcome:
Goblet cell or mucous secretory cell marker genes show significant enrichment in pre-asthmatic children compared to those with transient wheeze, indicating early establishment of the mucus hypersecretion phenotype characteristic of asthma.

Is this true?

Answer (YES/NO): NO